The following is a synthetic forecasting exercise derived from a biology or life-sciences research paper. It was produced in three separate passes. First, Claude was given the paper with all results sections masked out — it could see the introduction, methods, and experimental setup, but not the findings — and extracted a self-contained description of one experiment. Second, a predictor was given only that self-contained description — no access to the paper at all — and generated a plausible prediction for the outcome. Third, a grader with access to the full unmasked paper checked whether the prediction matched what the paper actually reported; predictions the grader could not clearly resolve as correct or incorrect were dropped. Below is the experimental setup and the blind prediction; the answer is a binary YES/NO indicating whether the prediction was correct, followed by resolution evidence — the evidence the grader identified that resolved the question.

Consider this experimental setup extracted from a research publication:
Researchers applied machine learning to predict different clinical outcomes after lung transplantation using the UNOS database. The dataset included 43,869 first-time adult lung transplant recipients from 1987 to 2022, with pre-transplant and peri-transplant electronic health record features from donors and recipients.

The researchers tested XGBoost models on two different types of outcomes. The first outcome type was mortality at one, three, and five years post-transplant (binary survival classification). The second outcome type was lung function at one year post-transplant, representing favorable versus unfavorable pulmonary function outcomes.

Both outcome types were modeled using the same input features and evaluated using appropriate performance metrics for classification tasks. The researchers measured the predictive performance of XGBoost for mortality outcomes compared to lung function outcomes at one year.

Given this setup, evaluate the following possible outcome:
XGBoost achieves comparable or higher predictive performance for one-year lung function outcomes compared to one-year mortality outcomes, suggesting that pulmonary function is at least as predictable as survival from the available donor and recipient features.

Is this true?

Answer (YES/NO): YES